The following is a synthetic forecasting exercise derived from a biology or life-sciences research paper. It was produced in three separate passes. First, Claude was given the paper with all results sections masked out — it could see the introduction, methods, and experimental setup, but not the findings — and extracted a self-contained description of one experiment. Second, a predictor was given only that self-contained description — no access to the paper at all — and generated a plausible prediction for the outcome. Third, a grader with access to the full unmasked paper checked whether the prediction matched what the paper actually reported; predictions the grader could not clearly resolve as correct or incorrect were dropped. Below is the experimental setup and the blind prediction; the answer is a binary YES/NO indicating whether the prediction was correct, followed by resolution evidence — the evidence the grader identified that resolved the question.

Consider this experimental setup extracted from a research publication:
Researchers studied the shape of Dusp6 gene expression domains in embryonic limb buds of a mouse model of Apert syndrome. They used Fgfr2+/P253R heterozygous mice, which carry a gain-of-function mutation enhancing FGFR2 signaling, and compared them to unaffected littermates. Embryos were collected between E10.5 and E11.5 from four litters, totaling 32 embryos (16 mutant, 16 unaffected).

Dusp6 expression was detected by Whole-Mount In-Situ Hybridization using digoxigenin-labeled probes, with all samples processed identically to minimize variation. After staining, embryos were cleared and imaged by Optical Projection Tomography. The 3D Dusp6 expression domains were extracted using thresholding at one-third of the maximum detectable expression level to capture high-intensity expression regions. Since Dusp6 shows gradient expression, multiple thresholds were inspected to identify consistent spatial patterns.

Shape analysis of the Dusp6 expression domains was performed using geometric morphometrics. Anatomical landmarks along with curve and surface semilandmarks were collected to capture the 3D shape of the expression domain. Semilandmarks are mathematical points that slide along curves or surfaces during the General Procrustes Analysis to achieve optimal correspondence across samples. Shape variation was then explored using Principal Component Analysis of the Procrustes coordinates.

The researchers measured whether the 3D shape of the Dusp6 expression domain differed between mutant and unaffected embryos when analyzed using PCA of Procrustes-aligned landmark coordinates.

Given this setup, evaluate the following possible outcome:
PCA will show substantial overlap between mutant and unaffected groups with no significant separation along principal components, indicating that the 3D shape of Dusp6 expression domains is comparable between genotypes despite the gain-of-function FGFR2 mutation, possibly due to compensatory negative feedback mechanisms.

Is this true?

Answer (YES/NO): NO